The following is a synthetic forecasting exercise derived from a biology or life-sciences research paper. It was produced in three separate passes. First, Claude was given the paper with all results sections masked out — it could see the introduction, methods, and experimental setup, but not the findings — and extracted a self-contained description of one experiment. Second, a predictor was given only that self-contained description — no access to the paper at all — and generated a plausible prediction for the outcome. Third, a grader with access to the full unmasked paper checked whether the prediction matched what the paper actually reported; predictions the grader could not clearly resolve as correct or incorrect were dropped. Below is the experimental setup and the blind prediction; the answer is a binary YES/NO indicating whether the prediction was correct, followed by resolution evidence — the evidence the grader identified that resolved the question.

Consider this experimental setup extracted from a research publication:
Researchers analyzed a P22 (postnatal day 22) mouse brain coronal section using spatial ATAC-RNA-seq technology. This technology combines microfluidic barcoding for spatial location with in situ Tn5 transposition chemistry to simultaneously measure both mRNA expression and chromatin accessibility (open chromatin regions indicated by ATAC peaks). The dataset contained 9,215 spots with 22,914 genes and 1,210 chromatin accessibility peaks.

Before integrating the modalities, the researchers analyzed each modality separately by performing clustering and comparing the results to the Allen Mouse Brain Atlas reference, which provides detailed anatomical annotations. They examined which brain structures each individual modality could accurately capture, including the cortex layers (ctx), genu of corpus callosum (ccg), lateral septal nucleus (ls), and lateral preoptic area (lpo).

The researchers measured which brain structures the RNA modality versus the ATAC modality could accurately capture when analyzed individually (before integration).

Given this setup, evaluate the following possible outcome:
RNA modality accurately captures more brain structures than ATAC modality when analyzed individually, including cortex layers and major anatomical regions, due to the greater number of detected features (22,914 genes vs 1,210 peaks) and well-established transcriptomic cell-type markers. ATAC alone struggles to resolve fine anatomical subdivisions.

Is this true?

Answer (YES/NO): NO